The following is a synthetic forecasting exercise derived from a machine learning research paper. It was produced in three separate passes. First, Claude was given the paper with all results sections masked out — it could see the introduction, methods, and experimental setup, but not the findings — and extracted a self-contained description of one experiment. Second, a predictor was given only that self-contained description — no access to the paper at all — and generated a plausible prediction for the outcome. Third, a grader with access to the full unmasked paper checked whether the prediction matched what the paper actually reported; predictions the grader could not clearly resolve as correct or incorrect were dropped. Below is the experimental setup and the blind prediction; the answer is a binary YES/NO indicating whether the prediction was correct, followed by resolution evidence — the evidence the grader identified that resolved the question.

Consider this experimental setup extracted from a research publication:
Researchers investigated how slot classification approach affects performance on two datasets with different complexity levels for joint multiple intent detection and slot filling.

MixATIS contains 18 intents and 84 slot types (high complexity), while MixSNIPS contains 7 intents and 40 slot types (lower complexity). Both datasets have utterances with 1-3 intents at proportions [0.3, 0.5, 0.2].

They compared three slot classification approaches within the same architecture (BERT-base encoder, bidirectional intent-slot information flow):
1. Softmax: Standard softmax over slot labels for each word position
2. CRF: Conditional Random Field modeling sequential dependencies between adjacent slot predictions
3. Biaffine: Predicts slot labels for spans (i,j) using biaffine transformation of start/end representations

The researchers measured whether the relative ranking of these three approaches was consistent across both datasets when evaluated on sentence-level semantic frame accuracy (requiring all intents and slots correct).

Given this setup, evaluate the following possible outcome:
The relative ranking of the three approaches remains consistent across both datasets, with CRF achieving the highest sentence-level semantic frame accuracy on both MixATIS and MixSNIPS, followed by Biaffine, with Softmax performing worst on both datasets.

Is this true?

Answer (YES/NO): NO